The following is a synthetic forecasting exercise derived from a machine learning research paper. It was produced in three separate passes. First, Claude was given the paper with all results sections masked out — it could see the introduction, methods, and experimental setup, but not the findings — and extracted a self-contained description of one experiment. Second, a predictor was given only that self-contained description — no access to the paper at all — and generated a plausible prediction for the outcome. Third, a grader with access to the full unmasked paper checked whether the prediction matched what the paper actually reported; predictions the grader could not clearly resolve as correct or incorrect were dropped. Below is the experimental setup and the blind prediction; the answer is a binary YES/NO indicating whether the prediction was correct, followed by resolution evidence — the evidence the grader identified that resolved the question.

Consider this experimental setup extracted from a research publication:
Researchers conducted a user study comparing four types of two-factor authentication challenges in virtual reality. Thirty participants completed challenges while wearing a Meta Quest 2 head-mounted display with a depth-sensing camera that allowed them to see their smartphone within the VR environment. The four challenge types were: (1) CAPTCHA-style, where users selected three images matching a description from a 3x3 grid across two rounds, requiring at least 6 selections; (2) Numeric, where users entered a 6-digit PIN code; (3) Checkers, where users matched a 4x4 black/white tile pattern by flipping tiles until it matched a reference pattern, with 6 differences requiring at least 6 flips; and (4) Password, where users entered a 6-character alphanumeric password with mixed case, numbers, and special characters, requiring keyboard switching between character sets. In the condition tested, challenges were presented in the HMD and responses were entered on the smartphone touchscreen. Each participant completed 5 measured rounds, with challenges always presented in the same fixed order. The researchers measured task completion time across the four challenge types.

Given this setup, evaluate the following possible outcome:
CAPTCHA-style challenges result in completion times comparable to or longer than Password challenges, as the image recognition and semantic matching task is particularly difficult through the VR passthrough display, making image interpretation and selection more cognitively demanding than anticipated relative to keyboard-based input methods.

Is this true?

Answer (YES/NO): NO